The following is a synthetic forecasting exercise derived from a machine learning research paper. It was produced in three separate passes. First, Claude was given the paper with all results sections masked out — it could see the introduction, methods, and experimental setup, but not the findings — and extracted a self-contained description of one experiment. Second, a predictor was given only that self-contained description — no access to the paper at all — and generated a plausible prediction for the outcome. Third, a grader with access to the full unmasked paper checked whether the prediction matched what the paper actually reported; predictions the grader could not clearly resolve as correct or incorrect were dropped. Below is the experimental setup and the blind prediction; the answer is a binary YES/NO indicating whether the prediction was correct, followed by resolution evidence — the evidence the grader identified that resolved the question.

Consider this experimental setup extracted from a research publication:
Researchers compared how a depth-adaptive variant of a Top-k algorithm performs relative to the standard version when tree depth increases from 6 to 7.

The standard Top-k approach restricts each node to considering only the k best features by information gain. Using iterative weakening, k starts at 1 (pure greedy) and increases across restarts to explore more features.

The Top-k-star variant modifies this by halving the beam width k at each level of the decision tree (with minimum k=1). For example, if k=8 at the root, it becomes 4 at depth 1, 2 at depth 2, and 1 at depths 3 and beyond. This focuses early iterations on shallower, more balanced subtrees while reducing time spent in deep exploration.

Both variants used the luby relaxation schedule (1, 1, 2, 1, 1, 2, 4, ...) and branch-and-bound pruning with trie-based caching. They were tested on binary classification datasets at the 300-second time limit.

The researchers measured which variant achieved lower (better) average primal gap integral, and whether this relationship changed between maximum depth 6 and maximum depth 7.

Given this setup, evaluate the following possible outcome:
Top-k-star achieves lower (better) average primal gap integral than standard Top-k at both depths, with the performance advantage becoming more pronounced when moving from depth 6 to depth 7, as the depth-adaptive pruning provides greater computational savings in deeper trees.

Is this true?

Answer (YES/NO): NO